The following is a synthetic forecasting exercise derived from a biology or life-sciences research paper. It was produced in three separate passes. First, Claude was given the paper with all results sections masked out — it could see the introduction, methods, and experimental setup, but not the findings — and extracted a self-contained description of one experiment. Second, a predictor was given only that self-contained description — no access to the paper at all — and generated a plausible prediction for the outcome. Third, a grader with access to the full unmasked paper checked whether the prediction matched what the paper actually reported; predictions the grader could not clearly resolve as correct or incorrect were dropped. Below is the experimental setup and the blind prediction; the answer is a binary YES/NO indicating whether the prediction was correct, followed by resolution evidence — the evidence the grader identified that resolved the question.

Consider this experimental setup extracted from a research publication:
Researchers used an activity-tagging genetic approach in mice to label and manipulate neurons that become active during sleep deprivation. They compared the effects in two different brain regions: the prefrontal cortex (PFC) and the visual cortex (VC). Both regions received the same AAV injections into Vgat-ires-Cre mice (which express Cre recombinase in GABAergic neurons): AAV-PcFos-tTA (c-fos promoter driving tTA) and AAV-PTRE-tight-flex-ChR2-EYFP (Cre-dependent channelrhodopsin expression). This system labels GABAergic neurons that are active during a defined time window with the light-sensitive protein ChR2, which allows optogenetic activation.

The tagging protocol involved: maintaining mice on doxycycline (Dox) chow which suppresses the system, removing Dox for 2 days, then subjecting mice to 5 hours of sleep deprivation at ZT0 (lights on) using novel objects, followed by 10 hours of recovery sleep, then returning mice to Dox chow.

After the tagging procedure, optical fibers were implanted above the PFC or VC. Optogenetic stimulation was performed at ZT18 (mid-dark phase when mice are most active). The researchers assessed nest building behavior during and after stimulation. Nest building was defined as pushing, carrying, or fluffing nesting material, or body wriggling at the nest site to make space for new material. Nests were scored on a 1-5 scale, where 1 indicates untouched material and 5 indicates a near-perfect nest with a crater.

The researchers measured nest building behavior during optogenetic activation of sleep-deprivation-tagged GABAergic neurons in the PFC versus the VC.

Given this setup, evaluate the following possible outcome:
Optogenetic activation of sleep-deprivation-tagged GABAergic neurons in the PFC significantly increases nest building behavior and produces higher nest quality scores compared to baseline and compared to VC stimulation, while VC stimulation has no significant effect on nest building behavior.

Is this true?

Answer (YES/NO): YES